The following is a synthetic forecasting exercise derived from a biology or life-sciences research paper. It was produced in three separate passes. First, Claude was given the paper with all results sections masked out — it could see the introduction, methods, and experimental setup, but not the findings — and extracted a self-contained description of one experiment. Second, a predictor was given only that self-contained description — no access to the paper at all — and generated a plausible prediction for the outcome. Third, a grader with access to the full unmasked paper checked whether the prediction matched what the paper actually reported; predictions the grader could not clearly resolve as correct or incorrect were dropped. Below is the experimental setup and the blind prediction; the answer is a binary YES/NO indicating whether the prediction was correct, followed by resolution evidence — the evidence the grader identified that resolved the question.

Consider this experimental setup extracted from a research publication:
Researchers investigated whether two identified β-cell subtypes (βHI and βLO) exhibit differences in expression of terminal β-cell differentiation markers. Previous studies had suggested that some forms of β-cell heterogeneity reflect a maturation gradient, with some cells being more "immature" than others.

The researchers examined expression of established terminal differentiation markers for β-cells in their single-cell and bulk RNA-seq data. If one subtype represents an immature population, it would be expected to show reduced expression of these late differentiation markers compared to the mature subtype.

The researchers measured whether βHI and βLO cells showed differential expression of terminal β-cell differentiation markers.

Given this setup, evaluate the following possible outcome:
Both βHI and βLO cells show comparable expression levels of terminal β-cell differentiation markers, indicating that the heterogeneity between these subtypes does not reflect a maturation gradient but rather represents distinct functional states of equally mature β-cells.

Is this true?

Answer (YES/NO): YES